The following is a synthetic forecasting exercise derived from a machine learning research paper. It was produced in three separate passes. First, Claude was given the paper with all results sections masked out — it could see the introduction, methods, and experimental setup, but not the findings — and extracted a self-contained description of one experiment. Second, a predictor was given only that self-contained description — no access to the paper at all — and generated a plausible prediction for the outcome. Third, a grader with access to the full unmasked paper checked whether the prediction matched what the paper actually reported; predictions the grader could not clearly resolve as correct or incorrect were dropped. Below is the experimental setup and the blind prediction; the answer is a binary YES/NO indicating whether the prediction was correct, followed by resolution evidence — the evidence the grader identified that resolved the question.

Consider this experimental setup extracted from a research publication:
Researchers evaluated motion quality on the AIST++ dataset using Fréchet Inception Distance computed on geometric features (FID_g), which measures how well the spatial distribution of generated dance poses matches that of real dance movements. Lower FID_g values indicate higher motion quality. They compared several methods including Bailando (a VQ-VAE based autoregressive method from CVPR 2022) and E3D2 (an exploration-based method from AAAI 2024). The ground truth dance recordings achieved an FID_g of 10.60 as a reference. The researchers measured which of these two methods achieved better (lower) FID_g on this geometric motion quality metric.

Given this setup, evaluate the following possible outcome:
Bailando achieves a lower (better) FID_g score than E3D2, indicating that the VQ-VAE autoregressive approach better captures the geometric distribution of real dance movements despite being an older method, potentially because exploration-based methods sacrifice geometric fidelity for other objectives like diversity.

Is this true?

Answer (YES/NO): NO